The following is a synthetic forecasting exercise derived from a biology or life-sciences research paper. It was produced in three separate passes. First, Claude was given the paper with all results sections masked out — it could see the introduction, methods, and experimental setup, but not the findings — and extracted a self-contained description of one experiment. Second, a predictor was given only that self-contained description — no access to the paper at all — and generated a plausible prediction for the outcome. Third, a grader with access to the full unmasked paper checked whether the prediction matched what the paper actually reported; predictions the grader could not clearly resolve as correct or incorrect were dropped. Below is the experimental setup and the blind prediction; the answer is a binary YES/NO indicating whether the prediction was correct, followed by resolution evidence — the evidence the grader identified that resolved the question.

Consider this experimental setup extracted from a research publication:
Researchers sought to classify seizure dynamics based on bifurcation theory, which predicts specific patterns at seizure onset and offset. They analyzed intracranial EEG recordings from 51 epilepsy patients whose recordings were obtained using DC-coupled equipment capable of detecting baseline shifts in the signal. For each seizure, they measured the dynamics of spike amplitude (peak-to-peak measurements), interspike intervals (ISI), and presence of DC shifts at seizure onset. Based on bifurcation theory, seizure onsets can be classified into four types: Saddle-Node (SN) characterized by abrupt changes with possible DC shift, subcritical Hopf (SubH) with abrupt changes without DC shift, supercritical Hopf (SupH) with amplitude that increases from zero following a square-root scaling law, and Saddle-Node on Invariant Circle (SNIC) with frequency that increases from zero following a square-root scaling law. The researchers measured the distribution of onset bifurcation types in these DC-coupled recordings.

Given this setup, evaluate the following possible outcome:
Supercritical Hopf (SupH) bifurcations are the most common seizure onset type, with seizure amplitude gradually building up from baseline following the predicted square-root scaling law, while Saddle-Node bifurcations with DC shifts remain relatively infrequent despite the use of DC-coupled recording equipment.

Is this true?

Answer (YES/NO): NO